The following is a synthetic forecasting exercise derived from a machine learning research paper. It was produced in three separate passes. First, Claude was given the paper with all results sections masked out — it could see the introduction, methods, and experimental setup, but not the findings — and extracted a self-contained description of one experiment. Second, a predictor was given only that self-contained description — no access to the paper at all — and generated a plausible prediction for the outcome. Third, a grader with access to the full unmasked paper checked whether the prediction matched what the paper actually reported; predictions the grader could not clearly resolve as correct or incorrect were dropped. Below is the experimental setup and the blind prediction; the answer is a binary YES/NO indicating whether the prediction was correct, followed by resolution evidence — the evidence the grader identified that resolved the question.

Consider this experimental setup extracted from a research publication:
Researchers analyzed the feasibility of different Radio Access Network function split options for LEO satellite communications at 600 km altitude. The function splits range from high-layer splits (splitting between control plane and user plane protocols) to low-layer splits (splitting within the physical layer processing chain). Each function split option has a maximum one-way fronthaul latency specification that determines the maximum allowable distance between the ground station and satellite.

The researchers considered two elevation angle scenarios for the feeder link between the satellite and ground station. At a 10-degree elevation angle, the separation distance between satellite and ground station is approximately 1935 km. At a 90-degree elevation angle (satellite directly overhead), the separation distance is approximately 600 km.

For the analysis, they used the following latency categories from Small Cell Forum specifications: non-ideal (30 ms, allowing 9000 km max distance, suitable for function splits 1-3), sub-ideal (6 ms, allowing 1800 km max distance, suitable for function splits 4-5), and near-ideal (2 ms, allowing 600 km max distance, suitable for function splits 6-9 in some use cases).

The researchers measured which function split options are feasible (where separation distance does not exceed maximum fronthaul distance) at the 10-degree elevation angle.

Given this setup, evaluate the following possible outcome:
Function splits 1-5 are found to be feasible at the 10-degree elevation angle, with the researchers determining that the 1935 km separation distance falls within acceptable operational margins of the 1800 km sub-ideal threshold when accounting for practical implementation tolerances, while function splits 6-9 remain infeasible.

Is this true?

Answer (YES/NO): NO